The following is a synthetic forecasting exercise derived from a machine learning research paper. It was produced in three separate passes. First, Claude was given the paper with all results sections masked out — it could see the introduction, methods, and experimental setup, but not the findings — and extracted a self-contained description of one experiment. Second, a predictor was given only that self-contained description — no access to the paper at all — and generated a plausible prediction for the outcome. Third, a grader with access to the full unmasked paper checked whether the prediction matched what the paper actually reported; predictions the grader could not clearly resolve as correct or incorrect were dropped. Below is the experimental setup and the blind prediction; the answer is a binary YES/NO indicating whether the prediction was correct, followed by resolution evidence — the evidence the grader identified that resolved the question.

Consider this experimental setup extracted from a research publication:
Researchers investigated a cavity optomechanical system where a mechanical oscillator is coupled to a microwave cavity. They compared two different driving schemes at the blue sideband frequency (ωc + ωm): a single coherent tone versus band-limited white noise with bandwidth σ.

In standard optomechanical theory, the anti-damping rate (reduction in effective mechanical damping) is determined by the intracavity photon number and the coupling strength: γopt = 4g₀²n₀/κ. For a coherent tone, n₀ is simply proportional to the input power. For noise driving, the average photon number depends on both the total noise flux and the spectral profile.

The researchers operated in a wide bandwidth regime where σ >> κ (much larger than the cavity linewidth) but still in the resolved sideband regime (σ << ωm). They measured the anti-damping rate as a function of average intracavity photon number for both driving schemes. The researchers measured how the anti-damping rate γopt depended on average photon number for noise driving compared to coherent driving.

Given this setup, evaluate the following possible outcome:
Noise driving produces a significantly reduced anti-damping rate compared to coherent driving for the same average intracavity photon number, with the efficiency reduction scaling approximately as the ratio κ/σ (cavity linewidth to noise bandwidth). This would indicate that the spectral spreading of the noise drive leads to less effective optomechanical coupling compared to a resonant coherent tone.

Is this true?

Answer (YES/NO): NO